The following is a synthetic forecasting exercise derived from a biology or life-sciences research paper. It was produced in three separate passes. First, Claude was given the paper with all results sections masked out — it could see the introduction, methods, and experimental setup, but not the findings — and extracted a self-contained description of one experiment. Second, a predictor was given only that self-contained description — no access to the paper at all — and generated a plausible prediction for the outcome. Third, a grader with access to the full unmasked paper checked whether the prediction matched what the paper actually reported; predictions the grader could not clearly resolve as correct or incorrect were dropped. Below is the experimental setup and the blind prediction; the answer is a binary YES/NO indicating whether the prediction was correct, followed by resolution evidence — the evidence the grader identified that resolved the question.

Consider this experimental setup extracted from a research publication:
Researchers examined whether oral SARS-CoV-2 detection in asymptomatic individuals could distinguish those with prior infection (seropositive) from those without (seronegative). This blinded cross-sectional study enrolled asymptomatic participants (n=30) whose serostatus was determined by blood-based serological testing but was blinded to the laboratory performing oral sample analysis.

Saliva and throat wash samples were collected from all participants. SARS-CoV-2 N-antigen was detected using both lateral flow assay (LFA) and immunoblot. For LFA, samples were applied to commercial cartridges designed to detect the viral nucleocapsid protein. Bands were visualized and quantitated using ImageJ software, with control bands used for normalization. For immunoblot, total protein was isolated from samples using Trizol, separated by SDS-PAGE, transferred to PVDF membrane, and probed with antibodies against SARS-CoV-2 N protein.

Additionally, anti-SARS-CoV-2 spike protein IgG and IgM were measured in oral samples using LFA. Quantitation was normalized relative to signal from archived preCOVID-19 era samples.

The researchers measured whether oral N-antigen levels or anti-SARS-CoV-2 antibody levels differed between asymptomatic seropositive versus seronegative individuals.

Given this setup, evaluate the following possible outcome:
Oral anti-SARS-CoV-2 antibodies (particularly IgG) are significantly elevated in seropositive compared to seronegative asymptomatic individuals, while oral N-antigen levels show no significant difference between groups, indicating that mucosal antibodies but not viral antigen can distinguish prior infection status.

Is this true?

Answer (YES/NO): NO